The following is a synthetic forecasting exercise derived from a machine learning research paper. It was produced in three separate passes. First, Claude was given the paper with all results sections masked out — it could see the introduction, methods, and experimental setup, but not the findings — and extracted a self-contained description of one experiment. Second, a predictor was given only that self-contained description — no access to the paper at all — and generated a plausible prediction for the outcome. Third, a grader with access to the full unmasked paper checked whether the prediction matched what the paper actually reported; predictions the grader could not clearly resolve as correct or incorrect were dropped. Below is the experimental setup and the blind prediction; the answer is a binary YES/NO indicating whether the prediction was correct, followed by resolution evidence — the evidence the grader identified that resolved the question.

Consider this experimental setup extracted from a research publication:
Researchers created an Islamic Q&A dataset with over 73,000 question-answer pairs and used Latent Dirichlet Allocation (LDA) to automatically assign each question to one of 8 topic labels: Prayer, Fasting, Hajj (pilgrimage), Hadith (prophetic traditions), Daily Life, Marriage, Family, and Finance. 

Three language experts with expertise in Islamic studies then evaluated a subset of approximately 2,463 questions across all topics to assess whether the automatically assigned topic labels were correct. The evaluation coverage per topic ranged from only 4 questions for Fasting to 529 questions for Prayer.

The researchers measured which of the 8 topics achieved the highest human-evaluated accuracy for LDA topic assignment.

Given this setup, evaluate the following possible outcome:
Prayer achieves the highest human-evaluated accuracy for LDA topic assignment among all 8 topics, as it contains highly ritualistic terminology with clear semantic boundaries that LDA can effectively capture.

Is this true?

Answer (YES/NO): NO